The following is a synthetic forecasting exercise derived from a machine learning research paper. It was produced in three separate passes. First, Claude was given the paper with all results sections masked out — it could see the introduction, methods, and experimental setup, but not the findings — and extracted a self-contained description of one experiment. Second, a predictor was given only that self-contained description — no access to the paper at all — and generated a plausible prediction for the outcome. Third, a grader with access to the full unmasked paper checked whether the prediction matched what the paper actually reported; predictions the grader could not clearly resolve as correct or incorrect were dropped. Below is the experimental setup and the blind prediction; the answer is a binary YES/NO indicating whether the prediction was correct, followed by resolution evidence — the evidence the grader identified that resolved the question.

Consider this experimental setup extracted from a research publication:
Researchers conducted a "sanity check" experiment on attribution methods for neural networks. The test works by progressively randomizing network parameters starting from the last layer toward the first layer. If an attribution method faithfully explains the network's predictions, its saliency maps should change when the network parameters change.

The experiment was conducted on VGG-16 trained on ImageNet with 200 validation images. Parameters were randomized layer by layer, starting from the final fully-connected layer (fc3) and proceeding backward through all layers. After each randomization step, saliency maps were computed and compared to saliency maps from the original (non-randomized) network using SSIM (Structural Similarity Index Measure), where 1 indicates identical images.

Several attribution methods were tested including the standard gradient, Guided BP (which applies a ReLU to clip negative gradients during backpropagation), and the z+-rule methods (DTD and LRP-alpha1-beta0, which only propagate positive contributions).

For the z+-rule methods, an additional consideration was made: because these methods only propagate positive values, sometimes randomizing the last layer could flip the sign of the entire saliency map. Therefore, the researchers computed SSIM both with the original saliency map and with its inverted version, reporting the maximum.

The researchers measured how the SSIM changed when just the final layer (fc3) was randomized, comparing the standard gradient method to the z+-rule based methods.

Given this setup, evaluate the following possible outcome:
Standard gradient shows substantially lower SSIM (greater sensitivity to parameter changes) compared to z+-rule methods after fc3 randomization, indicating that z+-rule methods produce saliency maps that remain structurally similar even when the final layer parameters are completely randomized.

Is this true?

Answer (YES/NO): YES